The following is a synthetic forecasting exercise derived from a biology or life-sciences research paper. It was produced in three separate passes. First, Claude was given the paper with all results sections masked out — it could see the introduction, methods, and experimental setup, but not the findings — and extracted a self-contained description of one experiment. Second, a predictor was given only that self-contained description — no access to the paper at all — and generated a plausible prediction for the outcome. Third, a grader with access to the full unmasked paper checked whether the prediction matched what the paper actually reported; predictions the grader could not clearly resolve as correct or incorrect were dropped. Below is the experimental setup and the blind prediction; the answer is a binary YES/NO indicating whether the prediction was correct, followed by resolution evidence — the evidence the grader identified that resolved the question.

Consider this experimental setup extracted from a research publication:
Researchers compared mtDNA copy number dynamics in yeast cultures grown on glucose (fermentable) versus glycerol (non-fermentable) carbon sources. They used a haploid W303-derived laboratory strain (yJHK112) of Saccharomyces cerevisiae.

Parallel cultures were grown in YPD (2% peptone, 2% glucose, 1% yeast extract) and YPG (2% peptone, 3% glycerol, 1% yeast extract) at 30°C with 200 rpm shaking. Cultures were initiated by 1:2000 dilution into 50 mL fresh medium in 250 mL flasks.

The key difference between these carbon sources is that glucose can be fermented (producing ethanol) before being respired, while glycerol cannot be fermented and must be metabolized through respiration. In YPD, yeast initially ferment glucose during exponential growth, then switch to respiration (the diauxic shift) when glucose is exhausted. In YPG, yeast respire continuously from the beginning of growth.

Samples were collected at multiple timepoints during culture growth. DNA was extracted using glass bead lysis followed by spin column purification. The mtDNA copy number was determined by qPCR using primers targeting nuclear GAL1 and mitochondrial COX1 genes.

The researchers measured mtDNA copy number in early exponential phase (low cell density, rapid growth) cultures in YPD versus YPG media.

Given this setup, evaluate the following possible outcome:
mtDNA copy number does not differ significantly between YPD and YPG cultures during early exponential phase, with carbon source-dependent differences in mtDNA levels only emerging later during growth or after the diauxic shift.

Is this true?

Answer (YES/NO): NO